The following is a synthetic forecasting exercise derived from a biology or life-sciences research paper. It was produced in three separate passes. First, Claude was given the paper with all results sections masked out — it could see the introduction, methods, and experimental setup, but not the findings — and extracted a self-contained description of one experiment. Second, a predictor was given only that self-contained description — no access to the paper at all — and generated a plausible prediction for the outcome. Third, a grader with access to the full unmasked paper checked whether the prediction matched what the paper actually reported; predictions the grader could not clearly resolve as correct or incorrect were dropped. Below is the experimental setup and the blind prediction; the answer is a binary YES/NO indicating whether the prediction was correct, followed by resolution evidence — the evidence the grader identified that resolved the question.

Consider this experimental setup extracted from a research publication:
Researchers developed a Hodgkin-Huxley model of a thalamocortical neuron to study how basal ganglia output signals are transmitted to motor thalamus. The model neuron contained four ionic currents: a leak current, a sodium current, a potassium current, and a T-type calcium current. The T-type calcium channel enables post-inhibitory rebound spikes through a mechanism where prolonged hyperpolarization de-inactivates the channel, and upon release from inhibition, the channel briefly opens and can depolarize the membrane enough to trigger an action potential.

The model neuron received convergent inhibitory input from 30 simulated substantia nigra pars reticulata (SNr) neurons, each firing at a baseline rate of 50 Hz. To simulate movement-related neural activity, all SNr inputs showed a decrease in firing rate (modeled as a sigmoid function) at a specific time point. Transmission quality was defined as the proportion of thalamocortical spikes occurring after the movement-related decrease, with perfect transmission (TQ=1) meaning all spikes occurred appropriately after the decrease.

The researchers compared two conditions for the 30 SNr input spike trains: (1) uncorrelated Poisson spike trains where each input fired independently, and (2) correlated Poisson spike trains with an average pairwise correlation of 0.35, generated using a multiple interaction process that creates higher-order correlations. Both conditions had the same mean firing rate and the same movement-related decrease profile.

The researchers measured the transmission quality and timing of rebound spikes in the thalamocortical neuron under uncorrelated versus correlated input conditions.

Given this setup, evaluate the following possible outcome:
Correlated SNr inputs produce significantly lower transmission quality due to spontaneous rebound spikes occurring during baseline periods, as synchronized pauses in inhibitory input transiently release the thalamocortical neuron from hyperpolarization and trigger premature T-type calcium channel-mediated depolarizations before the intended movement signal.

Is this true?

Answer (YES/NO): YES